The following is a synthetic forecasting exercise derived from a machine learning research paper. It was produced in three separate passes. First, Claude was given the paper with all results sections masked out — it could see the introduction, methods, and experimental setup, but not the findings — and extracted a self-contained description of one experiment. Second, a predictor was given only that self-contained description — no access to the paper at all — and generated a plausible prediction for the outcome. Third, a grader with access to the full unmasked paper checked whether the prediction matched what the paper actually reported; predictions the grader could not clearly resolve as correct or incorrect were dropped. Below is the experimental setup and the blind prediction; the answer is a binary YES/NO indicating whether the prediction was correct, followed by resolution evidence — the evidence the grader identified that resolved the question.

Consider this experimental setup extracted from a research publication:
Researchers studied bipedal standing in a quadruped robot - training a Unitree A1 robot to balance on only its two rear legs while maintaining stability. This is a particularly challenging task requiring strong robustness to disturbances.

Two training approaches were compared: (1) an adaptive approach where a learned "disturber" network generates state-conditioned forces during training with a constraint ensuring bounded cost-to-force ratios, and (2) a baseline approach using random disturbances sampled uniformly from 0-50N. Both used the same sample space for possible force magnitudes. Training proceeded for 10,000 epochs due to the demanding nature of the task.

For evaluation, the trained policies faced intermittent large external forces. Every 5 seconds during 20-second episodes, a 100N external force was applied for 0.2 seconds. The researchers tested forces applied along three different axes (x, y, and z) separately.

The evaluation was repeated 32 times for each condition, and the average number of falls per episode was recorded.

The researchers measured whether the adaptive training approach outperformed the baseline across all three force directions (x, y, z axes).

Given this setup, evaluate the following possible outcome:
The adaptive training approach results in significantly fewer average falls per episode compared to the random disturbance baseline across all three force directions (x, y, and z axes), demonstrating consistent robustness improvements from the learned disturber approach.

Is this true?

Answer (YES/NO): YES